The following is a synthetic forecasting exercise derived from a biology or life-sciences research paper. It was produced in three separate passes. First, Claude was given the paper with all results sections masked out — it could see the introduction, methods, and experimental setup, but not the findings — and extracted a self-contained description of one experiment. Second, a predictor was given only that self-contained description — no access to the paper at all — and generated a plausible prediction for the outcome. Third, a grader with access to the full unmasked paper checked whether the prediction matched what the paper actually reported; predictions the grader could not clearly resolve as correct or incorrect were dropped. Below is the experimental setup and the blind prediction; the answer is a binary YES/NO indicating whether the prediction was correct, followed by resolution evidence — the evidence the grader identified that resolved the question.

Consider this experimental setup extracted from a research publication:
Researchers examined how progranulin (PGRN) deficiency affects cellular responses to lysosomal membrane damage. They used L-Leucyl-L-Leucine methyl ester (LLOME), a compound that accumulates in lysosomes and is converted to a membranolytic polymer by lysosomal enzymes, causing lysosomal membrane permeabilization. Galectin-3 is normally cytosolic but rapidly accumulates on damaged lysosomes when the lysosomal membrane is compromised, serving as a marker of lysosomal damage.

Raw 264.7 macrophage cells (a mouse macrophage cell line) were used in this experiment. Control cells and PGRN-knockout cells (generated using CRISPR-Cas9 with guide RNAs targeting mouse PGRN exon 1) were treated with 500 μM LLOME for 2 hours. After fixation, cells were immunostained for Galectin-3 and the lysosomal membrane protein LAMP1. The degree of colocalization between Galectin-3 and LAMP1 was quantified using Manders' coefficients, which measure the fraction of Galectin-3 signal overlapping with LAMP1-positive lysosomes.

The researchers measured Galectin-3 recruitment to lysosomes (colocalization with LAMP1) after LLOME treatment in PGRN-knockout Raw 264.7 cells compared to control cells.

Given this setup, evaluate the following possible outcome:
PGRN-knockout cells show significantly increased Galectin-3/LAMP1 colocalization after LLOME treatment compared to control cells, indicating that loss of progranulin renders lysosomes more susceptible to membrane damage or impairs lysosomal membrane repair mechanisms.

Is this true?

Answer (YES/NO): YES